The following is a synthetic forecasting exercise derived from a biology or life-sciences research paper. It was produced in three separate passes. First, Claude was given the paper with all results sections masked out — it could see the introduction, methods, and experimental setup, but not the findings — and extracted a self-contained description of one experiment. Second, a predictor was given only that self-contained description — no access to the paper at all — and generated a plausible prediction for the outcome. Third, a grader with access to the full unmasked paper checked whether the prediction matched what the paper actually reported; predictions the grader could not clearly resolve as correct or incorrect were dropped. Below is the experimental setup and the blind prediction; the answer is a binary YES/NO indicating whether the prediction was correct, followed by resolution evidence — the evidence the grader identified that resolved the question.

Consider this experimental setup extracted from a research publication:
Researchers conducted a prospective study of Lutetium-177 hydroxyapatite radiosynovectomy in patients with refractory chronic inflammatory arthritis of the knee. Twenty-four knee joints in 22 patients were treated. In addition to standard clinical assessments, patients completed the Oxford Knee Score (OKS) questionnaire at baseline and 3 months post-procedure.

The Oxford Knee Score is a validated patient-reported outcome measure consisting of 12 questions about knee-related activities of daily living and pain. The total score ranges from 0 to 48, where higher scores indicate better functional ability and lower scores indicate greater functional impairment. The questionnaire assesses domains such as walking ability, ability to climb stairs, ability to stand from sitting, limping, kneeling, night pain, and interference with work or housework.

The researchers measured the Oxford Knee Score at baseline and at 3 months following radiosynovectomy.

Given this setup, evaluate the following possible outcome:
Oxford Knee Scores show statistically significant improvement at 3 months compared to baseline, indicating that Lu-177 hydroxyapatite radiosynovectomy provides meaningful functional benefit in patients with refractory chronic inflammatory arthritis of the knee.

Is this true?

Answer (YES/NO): YES